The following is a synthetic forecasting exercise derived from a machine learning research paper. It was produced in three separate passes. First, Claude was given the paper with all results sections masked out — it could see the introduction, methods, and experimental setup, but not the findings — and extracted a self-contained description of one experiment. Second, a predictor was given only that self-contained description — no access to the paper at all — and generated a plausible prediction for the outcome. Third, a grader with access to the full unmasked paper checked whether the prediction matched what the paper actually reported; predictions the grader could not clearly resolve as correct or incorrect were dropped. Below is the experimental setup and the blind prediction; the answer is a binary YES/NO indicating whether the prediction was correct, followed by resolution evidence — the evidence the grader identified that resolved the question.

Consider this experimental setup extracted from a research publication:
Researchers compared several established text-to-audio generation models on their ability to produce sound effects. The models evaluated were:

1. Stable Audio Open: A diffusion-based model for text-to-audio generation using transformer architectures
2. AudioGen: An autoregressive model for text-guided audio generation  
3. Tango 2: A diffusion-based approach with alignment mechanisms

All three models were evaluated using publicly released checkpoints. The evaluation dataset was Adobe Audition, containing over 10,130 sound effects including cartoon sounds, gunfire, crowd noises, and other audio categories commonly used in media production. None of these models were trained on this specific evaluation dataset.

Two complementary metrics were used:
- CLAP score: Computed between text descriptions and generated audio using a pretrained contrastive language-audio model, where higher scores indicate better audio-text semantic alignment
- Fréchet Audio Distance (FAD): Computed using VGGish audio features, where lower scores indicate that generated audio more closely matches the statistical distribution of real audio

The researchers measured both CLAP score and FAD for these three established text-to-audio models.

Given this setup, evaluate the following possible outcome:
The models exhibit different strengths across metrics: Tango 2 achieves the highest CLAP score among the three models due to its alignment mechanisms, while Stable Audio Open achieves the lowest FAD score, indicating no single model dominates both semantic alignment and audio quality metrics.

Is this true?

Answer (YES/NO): NO